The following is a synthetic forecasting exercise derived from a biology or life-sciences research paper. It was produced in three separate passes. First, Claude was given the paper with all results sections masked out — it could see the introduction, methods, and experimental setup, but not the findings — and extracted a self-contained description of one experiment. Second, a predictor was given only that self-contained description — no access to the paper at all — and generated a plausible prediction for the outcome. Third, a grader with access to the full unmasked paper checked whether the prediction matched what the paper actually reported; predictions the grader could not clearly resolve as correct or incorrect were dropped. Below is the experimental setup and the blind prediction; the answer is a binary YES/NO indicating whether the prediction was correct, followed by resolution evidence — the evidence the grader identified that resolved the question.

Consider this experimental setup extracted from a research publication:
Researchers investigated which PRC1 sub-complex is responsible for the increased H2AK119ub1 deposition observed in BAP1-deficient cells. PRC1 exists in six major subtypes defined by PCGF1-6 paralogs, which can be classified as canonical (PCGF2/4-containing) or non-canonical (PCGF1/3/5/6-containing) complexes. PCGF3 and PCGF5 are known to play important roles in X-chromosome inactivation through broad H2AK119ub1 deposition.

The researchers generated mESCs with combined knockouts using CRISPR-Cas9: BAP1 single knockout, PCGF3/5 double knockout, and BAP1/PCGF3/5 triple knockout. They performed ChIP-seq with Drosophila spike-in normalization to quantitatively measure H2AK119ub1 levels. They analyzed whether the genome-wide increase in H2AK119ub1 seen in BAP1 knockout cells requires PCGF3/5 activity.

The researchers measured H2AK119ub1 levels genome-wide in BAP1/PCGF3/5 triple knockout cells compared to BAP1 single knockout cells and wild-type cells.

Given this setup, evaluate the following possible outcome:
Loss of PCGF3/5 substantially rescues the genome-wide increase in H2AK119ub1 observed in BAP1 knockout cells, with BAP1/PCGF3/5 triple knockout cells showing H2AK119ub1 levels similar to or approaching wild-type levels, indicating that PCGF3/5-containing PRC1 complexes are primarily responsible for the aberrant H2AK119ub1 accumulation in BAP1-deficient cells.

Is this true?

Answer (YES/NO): NO